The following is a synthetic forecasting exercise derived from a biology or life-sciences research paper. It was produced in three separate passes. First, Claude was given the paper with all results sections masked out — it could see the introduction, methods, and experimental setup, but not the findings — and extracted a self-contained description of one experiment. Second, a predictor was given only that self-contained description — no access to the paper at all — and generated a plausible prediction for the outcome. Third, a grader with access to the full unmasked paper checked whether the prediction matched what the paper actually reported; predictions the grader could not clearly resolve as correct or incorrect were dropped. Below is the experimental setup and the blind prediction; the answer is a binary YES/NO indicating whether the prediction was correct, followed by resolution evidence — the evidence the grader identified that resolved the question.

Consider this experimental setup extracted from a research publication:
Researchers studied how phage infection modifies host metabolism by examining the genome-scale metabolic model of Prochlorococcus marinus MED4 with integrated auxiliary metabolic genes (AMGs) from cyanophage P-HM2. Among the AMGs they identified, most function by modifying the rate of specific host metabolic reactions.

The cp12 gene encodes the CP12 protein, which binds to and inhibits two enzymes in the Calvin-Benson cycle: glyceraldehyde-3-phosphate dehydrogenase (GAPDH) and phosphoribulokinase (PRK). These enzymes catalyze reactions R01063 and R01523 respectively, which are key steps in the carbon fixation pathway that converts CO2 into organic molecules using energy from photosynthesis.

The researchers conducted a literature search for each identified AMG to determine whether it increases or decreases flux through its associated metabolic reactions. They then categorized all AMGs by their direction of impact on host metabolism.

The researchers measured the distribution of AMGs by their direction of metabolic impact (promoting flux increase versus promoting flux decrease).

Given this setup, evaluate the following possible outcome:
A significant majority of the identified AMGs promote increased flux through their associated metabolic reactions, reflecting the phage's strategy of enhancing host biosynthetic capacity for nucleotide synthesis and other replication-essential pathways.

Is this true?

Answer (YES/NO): YES